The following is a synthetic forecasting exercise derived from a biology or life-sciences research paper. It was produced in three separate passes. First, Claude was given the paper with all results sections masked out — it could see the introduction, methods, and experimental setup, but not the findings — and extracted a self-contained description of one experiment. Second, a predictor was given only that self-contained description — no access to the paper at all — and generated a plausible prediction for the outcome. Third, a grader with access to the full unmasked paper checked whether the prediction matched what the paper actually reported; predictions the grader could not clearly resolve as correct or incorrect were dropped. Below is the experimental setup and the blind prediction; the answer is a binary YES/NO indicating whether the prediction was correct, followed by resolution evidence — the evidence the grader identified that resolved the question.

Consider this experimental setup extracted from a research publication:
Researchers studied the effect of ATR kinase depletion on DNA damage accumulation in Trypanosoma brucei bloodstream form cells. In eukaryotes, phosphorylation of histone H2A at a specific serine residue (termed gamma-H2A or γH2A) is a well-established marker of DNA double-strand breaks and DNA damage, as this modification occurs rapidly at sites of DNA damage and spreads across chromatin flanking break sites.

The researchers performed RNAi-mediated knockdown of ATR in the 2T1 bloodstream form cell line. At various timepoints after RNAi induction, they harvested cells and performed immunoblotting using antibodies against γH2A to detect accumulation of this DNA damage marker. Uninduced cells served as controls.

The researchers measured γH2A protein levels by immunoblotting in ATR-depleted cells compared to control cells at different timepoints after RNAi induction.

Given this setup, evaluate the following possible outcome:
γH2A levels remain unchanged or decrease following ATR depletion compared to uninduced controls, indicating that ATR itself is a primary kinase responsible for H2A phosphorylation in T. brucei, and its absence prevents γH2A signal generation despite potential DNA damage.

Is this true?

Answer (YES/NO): NO